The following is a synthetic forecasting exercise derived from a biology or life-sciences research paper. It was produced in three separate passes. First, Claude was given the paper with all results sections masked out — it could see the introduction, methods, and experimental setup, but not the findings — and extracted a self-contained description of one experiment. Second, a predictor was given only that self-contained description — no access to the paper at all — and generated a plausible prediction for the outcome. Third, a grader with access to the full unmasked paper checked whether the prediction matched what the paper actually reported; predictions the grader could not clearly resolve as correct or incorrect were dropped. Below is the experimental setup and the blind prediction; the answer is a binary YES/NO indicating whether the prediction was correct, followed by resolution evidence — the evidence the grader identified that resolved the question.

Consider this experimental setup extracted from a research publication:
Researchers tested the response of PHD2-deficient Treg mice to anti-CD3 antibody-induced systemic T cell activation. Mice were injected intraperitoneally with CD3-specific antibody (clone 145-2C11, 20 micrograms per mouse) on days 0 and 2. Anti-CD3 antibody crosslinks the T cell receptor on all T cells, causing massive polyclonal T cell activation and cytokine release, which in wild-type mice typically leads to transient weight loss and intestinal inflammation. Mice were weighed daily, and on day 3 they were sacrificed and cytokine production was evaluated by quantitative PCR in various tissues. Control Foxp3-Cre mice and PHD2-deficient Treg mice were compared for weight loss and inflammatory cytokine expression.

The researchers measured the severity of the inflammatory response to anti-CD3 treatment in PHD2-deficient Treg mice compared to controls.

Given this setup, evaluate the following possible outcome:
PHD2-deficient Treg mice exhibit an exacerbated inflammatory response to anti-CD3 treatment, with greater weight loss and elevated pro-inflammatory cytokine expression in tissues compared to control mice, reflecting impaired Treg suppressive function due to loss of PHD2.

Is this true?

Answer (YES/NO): NO